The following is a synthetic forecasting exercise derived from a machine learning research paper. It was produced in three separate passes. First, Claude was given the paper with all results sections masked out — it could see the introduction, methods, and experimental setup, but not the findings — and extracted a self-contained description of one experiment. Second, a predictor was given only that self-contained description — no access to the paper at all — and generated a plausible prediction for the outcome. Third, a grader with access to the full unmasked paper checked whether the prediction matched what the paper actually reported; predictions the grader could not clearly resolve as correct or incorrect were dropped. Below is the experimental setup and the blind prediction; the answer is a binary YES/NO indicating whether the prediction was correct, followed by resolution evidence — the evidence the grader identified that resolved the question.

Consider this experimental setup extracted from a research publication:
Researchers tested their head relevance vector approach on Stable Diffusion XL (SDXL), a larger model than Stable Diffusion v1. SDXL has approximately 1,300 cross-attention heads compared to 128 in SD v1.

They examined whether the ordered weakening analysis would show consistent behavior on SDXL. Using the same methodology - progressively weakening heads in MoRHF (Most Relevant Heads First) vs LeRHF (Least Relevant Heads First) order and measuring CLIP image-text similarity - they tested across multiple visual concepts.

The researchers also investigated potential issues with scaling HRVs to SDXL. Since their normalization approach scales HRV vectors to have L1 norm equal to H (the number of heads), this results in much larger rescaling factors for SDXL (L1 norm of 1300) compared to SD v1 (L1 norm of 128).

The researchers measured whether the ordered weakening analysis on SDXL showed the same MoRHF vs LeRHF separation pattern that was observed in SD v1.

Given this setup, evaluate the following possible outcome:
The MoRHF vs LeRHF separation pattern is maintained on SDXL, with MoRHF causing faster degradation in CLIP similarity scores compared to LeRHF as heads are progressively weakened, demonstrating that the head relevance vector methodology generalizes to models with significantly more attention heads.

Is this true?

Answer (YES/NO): YES